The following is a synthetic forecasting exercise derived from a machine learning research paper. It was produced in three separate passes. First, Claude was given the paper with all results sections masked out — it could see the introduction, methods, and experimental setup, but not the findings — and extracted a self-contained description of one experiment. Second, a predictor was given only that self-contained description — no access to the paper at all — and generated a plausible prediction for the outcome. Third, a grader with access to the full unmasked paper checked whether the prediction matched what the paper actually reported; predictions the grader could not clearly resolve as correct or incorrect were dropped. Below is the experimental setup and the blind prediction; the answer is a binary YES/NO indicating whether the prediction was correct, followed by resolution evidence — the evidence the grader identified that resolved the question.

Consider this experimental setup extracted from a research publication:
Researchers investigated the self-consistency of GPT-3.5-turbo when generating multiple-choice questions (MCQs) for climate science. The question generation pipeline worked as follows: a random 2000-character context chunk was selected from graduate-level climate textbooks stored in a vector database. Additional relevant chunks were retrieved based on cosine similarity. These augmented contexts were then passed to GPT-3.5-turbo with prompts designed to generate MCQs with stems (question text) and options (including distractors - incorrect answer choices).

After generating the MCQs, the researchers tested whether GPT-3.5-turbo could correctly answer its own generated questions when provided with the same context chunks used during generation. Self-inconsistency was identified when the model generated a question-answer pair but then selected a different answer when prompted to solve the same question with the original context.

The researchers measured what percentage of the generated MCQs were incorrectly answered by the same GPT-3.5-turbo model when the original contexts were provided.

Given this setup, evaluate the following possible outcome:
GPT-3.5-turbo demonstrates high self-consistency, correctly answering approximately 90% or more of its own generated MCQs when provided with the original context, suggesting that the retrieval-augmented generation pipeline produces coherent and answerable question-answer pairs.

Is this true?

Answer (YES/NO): NO